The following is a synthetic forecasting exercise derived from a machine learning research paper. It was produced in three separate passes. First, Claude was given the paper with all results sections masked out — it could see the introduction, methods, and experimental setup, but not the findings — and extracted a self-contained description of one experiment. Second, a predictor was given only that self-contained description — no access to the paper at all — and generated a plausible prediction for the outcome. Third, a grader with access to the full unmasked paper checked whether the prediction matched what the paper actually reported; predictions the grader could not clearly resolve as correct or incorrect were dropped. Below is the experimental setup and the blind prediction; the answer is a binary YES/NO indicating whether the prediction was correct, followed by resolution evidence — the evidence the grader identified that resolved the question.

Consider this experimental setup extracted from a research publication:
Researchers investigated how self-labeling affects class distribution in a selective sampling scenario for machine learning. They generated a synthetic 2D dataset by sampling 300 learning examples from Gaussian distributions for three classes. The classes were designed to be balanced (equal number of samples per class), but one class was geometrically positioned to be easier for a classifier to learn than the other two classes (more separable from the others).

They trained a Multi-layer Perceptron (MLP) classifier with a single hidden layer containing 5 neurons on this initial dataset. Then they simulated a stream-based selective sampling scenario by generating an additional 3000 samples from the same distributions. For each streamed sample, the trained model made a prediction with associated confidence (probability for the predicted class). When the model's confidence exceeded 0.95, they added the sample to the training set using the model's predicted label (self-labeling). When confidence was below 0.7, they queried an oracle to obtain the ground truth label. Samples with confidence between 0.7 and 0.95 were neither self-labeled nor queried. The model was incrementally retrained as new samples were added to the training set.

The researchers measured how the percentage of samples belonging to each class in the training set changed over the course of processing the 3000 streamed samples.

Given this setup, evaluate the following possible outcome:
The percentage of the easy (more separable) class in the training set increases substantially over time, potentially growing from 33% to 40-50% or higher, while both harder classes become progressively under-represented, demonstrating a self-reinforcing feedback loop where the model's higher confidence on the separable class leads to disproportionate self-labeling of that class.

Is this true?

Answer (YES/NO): YES